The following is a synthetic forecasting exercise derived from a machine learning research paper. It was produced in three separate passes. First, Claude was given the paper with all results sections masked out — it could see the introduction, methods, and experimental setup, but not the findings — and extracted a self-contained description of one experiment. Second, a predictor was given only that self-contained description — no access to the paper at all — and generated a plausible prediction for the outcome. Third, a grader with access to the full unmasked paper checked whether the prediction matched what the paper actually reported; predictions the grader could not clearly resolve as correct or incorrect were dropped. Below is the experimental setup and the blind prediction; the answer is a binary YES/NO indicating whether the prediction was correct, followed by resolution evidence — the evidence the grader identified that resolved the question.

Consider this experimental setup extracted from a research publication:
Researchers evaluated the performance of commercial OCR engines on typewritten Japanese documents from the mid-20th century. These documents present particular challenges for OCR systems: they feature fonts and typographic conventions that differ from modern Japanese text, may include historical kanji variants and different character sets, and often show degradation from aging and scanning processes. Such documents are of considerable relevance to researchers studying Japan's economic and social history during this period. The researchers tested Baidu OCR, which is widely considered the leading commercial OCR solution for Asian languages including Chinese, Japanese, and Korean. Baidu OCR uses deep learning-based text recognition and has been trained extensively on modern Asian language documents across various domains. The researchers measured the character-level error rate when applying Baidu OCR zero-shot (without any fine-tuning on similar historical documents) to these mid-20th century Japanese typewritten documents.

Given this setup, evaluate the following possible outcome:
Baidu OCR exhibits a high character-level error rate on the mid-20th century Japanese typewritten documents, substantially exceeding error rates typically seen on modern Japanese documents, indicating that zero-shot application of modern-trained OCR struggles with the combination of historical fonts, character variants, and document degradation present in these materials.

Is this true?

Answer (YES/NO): YES